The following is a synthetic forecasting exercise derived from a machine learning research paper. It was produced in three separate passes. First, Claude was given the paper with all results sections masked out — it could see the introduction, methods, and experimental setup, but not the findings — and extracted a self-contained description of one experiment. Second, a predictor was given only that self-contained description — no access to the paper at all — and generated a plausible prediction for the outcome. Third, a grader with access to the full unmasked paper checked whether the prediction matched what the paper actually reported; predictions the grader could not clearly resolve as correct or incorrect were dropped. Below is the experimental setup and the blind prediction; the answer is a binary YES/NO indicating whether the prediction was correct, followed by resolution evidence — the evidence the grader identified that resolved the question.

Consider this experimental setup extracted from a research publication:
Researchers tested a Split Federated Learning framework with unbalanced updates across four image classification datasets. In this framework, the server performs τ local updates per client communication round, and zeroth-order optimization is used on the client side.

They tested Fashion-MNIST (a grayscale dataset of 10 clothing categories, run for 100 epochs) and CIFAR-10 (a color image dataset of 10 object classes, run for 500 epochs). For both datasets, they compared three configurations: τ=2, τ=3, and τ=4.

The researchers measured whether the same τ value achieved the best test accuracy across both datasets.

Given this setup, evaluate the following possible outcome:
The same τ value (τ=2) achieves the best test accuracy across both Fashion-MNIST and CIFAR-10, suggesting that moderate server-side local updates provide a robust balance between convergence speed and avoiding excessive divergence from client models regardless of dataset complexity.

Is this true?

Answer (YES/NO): YES